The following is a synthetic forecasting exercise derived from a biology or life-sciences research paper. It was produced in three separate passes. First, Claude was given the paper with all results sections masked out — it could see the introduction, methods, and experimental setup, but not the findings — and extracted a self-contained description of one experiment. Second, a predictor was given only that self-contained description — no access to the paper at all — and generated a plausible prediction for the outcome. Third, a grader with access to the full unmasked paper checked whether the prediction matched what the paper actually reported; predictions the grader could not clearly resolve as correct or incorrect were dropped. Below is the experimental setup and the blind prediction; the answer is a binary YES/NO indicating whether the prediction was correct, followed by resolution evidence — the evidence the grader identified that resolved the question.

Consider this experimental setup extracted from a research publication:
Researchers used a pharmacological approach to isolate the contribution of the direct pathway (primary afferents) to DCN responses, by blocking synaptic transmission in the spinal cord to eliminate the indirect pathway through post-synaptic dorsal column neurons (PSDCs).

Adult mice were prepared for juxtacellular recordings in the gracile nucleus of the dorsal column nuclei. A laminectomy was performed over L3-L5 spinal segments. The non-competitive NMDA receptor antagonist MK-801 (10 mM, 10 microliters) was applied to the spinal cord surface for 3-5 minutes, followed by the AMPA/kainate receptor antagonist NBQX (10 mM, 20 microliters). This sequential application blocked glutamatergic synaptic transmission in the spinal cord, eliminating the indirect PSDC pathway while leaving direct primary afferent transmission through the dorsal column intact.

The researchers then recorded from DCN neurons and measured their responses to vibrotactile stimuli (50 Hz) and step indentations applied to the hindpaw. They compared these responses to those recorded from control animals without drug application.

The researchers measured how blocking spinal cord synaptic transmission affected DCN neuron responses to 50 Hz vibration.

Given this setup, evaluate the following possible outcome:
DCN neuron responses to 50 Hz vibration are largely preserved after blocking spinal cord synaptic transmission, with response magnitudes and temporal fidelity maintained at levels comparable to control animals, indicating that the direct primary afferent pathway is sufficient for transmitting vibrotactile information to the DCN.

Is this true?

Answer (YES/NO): YES